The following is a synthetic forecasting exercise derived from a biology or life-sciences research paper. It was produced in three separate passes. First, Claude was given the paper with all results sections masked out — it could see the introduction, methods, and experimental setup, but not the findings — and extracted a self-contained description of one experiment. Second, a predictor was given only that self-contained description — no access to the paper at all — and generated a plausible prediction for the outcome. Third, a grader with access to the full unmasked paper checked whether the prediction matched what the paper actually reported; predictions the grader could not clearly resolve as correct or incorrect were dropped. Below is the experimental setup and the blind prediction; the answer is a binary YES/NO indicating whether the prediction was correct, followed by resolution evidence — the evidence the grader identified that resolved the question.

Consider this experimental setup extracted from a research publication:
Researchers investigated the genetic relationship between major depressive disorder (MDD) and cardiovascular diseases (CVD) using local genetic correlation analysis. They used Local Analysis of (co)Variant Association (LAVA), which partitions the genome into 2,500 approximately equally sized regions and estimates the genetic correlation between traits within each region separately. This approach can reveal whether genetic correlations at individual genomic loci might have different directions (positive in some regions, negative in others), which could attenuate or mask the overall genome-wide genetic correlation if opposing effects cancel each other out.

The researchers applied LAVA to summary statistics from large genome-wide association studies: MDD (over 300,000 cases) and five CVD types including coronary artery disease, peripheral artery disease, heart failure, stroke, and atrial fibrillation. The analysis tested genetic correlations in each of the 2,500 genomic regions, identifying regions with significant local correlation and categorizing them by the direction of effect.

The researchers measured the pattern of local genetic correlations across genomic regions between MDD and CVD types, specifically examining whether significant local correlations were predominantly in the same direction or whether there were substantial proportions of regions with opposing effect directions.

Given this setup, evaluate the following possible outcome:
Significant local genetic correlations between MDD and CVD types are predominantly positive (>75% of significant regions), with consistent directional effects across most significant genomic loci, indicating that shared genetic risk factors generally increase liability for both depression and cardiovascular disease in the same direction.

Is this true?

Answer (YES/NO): YES